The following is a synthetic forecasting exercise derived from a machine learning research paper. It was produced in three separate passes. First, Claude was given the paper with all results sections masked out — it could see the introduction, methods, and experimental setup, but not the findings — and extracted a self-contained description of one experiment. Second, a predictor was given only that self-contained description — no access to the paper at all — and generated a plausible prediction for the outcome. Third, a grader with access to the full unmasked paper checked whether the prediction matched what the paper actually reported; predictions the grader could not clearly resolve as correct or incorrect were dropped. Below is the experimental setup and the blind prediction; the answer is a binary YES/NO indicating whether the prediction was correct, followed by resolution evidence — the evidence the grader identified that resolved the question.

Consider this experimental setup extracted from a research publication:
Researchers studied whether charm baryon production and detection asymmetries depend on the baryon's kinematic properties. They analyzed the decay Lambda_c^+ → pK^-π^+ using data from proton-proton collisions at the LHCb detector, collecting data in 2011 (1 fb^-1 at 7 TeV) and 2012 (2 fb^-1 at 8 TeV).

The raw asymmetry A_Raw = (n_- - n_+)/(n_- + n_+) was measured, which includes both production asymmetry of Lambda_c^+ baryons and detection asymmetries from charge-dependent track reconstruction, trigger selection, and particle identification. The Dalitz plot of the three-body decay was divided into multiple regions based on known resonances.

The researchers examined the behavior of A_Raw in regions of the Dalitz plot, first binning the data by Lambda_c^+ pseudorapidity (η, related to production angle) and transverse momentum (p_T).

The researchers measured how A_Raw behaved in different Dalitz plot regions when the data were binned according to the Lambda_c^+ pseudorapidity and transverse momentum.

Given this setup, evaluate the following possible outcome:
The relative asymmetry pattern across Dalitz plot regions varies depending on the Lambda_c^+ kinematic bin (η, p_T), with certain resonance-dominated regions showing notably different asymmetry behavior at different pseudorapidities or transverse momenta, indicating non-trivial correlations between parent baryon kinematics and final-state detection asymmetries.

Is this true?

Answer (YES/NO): NO